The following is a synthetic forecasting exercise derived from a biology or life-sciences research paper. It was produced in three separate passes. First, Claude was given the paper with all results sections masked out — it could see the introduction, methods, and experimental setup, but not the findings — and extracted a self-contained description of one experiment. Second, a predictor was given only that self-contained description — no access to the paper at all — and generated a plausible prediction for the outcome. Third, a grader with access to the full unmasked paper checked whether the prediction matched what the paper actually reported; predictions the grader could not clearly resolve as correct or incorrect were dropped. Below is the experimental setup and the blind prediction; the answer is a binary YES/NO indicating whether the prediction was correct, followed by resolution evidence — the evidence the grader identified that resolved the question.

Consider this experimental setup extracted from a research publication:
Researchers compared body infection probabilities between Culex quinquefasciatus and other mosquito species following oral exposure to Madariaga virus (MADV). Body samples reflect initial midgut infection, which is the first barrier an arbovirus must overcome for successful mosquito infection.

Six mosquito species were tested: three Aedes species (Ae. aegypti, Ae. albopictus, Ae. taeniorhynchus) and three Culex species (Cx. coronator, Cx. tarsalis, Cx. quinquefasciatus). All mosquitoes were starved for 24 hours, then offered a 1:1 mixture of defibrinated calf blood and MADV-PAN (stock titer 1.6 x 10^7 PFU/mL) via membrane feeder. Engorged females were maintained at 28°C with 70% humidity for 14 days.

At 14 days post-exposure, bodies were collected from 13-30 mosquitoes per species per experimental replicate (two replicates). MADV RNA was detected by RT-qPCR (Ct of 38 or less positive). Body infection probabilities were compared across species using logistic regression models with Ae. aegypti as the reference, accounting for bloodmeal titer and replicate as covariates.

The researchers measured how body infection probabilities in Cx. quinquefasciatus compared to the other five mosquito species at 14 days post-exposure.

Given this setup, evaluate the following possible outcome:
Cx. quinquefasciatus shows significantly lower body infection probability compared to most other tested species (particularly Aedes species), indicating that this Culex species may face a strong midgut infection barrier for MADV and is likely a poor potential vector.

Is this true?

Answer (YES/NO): YES